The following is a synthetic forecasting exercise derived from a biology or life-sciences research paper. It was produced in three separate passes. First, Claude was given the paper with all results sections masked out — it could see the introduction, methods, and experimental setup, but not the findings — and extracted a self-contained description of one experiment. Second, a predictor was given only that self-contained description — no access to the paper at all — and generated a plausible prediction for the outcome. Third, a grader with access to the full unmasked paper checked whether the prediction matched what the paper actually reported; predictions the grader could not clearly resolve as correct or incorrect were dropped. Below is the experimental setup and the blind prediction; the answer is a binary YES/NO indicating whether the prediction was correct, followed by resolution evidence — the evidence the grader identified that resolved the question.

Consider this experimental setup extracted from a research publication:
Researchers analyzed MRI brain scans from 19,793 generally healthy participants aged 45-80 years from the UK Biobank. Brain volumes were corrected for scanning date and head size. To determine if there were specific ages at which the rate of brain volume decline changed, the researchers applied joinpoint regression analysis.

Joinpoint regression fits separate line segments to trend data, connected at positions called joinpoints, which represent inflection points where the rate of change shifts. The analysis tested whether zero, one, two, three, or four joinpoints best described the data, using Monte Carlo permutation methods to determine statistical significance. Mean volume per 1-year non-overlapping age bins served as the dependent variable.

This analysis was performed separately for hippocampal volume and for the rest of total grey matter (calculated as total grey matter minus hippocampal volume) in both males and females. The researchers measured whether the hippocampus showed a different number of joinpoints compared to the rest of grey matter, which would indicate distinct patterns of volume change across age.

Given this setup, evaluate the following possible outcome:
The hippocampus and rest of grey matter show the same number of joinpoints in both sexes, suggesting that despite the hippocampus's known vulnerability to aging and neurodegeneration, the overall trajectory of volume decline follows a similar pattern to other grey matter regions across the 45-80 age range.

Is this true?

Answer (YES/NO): NO